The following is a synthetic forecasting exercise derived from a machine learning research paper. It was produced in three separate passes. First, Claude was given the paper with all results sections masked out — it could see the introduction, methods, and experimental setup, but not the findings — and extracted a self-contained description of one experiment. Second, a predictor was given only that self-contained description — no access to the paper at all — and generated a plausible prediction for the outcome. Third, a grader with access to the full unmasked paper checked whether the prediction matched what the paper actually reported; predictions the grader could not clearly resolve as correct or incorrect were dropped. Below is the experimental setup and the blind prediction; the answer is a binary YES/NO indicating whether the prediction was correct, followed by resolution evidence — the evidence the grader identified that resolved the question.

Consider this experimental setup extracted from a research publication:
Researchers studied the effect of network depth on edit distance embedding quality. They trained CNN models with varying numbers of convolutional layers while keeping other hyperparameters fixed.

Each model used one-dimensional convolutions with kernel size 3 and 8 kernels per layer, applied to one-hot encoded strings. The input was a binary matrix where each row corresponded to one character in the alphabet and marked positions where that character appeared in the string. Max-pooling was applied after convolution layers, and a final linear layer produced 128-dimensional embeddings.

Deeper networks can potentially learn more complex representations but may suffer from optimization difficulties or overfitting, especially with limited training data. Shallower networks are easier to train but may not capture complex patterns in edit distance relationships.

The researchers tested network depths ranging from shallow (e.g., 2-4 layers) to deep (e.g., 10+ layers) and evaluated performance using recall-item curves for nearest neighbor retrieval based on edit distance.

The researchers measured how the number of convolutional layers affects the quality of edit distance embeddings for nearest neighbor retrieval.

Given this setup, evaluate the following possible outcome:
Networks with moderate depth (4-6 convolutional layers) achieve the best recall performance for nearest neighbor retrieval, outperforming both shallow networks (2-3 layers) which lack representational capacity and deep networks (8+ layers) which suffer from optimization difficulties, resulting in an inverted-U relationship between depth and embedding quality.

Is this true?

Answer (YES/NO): NO